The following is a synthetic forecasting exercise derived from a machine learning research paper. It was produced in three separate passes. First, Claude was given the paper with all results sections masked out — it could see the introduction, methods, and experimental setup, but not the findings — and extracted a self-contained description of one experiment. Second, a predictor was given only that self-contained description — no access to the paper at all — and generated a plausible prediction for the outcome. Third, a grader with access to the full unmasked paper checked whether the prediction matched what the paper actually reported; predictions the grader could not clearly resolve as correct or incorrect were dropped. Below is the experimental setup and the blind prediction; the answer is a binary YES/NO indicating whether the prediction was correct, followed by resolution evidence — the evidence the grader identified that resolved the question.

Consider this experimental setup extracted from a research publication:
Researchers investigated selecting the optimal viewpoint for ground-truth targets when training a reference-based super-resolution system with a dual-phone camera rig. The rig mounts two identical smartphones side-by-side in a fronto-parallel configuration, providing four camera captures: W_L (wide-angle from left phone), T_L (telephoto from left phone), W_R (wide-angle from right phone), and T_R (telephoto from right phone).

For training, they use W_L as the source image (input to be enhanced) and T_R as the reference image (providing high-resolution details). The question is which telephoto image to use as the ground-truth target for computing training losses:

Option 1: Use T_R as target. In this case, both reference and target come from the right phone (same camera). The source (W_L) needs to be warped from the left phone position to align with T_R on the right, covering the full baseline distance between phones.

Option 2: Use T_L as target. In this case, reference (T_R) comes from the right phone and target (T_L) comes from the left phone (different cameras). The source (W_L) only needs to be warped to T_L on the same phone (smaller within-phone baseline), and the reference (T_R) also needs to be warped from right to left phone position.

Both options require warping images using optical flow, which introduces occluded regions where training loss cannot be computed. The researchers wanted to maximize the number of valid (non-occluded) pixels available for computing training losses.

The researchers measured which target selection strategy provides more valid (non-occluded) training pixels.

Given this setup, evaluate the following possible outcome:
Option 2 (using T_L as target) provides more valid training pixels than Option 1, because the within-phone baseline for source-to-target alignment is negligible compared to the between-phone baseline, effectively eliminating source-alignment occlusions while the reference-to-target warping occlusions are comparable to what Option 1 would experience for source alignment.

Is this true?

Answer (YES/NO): YES